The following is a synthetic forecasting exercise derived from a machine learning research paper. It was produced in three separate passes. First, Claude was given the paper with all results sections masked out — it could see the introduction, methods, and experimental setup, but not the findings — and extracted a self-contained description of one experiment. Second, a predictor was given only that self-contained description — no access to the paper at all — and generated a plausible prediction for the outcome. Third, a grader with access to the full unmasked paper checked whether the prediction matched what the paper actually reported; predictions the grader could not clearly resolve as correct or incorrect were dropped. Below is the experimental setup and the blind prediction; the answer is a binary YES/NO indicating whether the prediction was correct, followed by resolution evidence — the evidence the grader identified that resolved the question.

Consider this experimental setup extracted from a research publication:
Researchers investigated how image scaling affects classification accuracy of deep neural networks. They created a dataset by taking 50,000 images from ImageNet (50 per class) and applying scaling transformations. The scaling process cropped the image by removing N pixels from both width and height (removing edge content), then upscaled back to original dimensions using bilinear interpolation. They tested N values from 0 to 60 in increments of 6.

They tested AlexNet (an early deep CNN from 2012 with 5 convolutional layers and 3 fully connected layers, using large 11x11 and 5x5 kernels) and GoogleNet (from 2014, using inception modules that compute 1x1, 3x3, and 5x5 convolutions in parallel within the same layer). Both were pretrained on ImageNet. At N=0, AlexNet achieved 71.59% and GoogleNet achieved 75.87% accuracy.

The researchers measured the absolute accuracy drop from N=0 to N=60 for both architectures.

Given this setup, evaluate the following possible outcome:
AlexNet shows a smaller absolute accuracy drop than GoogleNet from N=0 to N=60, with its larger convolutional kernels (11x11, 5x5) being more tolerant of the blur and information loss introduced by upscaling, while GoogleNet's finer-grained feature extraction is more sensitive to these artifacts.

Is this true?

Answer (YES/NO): NO